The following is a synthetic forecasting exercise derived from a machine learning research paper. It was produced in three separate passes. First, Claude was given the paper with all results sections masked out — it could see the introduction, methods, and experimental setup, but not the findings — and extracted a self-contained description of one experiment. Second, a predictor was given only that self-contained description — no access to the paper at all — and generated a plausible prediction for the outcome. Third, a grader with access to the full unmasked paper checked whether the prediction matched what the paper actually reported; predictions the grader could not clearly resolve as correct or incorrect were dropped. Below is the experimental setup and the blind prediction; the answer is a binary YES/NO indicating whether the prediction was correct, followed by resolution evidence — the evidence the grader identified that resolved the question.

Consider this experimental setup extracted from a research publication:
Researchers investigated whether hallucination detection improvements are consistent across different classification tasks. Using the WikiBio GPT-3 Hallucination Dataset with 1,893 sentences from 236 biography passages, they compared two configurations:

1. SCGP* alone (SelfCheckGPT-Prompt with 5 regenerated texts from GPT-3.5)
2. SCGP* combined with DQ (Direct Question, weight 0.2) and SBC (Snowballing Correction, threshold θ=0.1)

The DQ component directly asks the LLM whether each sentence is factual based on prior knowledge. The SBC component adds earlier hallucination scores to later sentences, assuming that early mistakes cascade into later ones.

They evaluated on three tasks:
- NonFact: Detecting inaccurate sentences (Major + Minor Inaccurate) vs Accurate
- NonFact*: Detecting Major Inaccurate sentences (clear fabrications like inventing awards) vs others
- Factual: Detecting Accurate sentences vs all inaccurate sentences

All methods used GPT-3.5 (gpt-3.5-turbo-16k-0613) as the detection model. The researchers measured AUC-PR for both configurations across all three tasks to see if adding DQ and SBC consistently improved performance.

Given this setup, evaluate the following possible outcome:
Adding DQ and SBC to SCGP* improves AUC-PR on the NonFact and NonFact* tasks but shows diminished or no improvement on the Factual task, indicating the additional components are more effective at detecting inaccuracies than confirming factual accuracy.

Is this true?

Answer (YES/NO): YES